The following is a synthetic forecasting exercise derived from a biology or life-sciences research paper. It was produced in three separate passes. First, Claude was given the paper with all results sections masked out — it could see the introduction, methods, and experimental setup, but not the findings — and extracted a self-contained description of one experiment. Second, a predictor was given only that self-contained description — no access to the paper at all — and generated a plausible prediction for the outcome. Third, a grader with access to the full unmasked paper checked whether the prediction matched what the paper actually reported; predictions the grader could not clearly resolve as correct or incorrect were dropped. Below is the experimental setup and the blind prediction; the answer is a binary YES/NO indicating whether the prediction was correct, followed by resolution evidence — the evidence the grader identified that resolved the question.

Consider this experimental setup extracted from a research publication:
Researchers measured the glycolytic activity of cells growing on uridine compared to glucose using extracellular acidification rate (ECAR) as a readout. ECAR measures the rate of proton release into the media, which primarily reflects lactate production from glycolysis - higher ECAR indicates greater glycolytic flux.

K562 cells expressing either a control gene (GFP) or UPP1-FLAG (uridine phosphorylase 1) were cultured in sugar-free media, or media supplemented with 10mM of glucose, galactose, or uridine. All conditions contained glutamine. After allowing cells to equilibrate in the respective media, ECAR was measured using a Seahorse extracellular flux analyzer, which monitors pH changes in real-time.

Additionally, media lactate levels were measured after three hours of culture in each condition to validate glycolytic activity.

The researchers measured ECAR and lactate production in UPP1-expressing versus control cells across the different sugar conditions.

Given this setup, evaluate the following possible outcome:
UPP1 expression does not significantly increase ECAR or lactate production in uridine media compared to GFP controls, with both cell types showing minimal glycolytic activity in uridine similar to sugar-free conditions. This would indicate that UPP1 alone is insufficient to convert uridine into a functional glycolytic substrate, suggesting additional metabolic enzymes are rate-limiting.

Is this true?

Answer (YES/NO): NO